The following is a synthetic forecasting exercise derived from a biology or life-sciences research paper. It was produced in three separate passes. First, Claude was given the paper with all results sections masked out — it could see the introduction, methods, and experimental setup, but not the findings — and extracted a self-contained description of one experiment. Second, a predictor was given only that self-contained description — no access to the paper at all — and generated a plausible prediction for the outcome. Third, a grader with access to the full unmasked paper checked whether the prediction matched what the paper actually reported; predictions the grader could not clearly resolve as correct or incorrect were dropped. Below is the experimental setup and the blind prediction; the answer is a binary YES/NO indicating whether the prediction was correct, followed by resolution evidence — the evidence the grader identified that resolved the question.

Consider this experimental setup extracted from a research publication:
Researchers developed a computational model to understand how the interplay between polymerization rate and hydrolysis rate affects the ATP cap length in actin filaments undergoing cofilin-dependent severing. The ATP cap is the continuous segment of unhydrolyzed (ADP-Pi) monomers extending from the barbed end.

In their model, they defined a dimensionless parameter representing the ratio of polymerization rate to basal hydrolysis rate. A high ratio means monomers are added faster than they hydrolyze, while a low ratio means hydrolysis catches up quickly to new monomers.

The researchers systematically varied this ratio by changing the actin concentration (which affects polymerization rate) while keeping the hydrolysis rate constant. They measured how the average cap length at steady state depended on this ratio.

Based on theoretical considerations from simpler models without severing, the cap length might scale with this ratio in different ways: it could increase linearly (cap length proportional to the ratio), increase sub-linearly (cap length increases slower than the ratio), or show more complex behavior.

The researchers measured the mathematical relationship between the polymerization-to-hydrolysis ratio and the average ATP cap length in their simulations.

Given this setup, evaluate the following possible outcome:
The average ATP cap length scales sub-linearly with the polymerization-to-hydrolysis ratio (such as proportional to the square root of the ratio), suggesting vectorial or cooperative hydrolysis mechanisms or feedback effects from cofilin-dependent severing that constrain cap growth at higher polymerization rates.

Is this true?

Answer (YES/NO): NO